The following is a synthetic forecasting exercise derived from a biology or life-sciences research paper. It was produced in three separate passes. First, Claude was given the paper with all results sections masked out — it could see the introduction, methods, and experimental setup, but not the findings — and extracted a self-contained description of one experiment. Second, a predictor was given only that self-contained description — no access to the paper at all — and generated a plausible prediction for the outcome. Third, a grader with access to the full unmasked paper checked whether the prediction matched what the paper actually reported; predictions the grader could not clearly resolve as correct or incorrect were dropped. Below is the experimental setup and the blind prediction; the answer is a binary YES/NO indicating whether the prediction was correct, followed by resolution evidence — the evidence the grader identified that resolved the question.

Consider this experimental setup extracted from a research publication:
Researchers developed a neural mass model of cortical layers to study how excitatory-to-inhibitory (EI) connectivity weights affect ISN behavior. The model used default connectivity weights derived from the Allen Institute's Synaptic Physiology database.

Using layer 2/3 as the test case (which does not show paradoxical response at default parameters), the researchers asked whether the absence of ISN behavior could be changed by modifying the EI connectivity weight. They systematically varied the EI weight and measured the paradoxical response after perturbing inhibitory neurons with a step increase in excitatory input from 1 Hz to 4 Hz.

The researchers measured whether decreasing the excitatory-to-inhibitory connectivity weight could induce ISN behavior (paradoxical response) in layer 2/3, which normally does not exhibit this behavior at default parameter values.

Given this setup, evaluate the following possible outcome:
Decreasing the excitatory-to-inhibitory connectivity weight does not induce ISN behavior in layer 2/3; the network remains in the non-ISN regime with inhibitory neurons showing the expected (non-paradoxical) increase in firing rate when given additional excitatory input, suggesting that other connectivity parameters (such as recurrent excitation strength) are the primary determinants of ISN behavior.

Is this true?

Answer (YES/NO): NO